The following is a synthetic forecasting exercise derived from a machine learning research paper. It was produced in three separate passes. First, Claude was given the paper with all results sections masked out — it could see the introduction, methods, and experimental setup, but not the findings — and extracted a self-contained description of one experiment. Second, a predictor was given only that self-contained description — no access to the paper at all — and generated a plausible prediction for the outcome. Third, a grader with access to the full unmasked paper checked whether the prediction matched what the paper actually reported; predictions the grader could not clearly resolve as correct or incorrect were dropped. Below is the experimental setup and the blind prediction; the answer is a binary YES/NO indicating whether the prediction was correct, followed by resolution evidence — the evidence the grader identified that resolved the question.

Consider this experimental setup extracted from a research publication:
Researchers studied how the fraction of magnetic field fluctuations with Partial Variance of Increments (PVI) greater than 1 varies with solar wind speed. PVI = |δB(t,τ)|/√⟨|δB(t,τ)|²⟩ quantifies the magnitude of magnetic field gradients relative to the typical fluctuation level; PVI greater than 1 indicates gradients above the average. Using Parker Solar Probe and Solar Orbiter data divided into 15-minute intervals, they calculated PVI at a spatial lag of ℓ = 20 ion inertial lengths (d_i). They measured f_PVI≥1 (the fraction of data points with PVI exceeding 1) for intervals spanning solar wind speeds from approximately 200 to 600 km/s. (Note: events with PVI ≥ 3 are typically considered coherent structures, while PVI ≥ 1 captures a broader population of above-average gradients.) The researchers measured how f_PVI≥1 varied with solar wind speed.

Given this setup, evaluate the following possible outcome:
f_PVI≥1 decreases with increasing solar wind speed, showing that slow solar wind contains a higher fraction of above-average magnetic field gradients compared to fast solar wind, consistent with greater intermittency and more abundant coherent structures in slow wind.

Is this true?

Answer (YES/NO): NO